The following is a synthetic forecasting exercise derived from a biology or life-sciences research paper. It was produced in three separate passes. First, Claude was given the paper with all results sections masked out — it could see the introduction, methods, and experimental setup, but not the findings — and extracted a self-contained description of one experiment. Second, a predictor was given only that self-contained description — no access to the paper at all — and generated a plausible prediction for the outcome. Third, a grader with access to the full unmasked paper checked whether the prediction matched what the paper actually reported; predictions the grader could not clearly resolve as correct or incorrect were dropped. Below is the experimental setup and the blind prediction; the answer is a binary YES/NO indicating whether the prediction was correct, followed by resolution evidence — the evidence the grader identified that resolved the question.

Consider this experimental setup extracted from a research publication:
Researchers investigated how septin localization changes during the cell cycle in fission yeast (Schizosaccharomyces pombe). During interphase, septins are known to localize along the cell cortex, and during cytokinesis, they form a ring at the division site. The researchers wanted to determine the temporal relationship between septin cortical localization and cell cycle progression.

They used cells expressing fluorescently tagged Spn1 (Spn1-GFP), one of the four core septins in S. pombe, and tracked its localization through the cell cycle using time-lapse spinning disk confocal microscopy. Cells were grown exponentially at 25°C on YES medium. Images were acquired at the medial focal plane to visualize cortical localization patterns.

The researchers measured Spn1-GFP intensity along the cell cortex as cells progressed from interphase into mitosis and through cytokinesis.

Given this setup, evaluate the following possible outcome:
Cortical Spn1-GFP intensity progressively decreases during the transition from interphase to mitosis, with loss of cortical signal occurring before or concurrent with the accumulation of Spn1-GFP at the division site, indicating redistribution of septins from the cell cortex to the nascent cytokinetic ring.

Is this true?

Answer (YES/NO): NO